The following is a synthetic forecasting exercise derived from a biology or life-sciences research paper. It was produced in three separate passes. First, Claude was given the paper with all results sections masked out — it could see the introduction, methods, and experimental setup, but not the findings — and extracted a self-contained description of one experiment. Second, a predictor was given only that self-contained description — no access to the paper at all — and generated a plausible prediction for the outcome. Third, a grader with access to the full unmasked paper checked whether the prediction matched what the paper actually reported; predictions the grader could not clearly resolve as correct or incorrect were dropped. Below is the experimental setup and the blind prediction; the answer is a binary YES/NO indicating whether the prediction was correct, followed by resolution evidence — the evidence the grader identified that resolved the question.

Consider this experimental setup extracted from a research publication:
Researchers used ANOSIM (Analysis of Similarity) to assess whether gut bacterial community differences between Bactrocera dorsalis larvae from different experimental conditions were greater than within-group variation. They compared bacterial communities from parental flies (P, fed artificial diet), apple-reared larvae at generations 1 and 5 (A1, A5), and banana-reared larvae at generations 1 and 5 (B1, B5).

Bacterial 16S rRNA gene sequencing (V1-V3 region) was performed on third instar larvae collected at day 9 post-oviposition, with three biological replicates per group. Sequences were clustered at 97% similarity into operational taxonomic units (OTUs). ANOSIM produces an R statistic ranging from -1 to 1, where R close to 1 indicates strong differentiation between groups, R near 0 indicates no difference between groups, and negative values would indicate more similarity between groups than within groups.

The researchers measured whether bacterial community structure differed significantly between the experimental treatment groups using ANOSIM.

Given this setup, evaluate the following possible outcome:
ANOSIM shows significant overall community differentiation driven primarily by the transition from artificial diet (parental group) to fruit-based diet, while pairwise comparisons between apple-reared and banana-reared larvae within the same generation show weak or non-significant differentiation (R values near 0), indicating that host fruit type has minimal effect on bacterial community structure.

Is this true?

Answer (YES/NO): NO